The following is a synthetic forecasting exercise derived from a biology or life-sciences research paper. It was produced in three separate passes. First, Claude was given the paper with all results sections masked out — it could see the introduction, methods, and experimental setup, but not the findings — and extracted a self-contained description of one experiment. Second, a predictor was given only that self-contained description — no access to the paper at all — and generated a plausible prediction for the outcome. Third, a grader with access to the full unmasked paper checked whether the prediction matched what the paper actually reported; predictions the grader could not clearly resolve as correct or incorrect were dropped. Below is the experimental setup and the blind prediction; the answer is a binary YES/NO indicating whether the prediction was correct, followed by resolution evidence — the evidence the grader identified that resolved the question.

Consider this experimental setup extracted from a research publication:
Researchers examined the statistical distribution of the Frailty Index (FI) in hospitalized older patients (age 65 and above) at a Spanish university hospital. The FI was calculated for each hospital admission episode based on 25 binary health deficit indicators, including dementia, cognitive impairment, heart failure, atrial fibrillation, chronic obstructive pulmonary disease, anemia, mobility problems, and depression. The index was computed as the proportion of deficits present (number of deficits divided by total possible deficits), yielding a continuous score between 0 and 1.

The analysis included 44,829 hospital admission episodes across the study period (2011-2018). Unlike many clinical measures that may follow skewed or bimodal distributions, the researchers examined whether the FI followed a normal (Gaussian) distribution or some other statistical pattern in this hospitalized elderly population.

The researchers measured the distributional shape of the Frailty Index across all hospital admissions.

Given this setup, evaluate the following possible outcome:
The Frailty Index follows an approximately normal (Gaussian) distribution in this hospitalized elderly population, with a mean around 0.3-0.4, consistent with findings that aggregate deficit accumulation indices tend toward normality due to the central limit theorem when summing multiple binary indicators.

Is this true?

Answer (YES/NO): NO